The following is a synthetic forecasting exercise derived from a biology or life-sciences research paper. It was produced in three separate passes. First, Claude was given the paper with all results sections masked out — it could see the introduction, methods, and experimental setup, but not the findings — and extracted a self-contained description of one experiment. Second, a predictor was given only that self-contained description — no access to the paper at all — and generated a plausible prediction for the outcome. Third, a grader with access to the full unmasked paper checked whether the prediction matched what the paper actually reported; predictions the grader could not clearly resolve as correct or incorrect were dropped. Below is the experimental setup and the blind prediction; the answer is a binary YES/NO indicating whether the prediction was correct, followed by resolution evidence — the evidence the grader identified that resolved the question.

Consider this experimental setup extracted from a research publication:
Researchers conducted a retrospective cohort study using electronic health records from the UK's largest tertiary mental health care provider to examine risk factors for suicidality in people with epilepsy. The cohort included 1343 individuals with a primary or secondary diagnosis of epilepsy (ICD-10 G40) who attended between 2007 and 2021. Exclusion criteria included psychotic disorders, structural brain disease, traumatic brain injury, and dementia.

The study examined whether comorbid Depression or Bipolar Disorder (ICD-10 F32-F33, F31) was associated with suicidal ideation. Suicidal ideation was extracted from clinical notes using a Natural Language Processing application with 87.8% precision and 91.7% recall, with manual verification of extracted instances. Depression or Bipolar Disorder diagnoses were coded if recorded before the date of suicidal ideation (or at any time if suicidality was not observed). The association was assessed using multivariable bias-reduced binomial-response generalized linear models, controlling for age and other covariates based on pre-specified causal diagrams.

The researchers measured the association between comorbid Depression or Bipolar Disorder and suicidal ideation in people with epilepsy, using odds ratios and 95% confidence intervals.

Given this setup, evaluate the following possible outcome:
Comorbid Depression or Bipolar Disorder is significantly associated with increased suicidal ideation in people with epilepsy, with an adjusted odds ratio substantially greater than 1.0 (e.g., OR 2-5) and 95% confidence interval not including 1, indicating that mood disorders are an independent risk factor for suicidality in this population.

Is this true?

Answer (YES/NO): NO